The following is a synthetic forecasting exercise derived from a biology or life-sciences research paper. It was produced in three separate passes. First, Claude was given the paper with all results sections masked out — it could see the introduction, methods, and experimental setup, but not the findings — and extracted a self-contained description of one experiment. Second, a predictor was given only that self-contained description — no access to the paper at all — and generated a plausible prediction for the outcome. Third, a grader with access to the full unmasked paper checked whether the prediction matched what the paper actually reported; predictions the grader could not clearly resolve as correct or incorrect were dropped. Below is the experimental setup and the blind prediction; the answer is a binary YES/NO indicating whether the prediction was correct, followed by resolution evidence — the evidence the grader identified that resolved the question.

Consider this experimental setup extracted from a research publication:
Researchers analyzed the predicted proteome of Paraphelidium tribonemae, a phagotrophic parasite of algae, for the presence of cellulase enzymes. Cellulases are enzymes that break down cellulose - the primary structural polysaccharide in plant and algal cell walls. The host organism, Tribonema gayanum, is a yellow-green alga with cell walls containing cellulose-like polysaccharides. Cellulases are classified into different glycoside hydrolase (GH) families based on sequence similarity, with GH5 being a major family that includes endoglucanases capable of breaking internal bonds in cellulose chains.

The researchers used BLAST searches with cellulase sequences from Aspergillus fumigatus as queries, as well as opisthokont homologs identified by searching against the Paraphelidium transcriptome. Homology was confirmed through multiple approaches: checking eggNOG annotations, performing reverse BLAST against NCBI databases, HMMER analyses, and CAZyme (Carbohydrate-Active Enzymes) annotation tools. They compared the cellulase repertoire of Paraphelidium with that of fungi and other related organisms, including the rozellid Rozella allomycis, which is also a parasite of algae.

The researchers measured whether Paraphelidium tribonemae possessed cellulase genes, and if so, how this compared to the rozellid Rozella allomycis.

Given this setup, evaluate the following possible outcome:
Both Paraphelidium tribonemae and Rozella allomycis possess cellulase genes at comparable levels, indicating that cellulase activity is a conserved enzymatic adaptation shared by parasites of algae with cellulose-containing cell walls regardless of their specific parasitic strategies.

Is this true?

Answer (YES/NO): NO